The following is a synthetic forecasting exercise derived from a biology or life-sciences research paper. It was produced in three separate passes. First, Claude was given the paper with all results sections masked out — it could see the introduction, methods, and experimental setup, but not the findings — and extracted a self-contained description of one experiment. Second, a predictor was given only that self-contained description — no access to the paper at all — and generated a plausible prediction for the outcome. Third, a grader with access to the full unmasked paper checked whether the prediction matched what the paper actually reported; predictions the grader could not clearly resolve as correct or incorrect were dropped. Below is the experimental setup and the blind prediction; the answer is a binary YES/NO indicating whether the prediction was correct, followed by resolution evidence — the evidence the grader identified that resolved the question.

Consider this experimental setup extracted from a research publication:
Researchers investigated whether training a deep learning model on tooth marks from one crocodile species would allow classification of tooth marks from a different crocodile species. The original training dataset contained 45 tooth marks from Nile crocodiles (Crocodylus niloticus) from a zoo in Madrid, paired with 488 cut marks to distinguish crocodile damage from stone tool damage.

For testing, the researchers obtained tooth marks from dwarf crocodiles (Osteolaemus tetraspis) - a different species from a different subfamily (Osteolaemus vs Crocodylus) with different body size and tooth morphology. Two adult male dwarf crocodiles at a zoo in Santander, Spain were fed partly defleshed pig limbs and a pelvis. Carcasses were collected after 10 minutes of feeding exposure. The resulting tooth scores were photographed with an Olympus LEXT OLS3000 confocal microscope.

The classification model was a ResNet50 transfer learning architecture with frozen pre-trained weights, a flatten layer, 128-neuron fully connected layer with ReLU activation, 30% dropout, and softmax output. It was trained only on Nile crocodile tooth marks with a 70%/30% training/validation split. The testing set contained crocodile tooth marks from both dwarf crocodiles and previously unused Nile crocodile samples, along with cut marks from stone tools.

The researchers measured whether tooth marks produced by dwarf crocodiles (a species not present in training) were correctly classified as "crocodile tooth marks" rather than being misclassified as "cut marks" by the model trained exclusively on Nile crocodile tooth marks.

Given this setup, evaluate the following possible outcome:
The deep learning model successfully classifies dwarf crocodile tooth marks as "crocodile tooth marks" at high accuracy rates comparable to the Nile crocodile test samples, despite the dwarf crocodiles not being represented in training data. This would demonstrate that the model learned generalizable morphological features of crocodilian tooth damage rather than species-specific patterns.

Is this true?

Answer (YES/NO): YES